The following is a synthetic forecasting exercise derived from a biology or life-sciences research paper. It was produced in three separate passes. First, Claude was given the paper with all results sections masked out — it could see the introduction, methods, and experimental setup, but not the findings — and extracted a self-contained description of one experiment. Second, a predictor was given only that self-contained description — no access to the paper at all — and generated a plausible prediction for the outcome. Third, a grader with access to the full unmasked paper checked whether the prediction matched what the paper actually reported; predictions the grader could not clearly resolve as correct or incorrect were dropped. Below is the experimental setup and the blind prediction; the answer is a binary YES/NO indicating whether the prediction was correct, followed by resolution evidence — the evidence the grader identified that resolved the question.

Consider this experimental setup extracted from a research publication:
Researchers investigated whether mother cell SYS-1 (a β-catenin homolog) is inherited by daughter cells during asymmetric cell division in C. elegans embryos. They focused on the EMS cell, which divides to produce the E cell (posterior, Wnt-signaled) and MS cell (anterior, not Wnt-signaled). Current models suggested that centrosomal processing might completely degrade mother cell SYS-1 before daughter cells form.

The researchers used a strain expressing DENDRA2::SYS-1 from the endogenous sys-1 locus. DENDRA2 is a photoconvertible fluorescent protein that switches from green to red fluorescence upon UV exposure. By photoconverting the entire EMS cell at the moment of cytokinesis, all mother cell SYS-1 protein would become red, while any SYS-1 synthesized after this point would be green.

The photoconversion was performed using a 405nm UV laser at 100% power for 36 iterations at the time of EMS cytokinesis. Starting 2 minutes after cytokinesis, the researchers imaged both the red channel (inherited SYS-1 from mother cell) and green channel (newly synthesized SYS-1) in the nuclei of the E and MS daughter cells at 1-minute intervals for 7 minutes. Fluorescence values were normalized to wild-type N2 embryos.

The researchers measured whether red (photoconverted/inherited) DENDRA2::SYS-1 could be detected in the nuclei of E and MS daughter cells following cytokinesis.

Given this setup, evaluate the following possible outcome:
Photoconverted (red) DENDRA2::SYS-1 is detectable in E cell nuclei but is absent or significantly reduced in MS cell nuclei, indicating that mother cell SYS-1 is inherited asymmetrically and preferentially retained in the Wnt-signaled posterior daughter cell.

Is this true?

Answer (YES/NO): NO